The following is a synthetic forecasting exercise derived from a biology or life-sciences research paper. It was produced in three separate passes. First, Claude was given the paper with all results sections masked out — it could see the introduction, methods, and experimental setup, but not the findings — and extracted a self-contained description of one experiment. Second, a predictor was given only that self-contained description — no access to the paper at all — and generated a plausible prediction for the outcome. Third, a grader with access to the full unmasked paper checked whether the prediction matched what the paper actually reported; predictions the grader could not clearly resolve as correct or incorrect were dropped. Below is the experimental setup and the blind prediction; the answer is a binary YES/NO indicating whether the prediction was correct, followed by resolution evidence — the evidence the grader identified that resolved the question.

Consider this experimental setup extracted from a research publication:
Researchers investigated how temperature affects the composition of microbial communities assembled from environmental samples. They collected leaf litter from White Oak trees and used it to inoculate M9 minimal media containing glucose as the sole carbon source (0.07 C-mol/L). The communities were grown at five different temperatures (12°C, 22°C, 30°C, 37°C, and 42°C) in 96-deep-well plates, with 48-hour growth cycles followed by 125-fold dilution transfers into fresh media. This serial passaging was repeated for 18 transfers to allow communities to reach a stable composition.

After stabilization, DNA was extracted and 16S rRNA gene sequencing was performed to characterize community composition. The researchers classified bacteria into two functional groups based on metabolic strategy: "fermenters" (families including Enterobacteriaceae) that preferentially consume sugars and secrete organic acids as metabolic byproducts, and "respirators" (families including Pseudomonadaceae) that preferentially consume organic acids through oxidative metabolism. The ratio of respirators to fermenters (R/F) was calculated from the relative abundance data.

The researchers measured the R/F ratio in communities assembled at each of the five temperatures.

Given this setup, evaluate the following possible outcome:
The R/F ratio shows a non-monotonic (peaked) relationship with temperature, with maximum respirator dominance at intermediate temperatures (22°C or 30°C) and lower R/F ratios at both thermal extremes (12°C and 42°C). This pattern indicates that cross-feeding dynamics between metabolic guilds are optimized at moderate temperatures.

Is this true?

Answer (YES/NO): NO